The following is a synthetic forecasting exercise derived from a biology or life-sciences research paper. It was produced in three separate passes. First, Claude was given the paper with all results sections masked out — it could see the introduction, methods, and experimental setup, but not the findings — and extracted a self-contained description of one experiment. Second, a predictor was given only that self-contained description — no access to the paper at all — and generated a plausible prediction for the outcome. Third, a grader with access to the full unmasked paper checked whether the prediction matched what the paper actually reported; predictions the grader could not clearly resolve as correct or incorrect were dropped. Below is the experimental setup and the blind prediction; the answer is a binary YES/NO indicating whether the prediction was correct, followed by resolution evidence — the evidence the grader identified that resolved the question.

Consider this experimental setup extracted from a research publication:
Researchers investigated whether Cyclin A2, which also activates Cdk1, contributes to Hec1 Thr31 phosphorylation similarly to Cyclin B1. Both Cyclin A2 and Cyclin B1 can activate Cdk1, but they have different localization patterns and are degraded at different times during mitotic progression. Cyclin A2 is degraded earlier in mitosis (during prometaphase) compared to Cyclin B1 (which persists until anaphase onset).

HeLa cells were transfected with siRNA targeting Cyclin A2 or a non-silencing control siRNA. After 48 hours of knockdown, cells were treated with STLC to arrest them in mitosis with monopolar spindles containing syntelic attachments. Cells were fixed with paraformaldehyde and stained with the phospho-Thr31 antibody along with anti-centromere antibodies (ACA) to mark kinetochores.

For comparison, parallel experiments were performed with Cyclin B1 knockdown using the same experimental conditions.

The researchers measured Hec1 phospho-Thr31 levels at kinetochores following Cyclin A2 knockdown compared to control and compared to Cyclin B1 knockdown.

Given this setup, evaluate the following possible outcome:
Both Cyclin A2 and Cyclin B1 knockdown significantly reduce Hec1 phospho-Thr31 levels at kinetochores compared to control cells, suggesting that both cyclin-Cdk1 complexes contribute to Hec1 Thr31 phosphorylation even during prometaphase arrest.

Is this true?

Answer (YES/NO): NO